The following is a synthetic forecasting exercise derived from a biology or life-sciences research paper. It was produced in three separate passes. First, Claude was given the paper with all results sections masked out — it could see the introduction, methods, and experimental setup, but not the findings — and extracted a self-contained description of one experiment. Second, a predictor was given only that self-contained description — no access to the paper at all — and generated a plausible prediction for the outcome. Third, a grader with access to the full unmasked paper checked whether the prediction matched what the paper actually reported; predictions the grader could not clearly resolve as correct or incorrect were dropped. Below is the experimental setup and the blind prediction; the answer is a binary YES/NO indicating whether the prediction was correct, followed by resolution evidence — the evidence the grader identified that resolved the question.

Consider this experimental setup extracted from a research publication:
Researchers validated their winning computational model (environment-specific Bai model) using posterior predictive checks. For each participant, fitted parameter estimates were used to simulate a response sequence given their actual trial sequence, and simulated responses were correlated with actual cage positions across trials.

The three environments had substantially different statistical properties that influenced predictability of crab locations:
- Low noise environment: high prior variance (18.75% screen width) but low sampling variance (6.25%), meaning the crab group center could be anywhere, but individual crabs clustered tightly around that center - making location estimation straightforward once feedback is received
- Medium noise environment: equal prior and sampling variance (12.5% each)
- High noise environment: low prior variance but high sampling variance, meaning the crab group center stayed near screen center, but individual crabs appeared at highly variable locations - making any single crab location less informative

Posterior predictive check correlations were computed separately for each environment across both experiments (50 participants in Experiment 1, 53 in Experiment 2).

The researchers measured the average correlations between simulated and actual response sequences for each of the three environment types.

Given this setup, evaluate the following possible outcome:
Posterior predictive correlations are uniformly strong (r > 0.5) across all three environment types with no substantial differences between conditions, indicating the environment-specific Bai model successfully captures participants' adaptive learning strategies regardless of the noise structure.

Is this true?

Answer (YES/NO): NO